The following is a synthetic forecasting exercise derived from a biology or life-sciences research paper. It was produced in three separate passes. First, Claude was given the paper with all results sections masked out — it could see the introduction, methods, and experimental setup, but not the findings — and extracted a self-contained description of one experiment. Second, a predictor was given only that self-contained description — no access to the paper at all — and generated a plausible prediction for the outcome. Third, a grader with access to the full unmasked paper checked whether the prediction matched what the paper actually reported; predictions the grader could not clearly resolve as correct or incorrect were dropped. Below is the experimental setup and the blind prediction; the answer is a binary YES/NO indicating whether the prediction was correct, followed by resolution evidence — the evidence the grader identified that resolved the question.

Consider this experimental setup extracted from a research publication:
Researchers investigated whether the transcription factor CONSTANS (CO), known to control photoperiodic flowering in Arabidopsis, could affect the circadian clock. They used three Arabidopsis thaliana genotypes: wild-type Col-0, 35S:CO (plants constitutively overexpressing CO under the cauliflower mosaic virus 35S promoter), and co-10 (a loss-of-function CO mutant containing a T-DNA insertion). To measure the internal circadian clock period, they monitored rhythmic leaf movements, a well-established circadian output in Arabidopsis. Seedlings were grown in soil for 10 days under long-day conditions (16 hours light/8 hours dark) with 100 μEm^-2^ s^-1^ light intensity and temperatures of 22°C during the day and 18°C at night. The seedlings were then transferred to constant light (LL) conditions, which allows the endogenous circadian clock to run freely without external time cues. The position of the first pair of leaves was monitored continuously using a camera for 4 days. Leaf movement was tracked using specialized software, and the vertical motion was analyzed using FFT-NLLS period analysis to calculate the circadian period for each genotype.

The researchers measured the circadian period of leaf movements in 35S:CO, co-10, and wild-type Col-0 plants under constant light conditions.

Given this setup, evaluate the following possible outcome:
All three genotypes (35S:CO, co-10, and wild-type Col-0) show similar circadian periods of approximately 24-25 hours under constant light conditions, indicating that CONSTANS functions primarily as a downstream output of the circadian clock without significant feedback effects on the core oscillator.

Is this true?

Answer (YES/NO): NO